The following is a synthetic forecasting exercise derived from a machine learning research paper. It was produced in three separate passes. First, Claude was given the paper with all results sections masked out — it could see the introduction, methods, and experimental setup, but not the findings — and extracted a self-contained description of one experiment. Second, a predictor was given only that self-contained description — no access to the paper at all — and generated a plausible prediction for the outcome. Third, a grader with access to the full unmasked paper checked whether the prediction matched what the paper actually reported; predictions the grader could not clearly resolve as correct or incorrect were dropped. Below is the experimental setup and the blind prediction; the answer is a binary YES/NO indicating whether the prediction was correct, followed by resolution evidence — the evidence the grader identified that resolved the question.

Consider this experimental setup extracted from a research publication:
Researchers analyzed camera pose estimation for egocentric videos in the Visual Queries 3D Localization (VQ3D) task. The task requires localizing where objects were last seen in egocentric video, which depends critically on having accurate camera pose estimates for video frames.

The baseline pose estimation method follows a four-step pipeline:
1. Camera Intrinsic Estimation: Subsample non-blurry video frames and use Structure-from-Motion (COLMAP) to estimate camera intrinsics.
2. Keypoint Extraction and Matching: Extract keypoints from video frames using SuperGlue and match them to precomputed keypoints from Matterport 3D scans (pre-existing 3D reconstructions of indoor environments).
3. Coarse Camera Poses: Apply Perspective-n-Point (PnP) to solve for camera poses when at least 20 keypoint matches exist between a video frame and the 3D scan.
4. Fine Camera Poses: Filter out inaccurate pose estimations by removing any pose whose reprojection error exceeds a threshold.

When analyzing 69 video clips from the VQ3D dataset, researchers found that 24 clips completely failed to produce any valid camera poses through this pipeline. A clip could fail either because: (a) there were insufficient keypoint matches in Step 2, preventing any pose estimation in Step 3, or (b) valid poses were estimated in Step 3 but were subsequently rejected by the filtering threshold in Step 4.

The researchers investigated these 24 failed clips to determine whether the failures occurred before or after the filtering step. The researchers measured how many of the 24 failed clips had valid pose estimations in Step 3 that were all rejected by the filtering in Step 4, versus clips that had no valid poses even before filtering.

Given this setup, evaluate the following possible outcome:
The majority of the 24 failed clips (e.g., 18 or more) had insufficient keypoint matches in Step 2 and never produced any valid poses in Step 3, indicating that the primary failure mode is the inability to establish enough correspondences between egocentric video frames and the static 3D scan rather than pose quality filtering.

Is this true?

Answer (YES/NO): NO